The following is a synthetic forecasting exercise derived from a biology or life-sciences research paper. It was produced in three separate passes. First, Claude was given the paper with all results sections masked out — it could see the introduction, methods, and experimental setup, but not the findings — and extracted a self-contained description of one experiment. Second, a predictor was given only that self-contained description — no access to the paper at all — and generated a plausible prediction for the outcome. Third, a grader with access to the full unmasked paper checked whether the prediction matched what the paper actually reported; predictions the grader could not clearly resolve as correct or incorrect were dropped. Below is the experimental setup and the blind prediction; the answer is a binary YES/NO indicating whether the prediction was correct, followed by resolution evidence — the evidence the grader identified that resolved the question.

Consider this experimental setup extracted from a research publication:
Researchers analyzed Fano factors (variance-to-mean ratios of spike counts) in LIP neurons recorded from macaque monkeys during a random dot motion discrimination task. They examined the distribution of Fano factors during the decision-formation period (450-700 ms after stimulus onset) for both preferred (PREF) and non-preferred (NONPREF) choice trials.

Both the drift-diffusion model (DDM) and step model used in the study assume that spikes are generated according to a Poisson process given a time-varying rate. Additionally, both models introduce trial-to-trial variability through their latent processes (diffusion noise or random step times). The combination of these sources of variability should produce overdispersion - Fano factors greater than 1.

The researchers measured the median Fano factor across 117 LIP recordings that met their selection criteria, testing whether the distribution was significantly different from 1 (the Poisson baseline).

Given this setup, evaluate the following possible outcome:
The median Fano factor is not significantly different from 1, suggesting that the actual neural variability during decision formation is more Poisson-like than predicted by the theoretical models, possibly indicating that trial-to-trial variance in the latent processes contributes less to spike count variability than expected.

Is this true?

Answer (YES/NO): NO